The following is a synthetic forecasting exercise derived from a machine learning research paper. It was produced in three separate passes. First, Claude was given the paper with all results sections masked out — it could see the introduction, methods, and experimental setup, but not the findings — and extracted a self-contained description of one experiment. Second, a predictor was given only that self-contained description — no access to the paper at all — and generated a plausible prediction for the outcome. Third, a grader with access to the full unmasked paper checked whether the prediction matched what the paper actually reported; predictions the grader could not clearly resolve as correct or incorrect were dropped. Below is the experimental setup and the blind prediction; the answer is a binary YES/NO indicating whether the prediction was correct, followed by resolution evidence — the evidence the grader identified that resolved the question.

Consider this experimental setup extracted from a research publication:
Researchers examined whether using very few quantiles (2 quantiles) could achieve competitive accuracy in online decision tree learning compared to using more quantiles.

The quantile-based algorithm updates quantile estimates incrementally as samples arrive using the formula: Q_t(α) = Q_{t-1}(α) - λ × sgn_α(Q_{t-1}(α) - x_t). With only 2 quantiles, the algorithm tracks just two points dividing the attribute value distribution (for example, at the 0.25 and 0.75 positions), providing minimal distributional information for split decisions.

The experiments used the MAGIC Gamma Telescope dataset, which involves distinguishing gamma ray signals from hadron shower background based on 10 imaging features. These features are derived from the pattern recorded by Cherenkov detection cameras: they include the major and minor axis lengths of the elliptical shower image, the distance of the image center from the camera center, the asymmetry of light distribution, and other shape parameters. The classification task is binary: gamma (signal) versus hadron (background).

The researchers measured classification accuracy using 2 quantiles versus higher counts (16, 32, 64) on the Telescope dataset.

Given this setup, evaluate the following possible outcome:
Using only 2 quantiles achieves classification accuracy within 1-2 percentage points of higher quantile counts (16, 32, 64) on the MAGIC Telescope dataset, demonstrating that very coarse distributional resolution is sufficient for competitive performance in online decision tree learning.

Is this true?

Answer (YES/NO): YES